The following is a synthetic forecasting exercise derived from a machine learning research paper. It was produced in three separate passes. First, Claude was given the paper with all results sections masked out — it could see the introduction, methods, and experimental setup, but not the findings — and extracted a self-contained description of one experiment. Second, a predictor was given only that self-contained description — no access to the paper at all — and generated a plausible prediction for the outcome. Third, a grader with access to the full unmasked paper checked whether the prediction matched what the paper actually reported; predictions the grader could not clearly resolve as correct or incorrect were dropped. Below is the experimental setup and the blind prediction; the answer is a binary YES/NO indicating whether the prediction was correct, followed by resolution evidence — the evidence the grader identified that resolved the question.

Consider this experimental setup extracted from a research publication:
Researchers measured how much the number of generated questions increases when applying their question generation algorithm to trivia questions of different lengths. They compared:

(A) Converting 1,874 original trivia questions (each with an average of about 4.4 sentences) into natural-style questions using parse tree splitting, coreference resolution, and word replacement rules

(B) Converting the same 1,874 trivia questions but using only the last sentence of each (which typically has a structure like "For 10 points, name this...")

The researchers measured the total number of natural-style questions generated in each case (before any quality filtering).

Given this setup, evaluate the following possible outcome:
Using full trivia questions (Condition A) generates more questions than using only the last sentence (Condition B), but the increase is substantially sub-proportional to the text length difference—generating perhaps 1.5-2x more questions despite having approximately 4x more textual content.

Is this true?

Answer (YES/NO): NO